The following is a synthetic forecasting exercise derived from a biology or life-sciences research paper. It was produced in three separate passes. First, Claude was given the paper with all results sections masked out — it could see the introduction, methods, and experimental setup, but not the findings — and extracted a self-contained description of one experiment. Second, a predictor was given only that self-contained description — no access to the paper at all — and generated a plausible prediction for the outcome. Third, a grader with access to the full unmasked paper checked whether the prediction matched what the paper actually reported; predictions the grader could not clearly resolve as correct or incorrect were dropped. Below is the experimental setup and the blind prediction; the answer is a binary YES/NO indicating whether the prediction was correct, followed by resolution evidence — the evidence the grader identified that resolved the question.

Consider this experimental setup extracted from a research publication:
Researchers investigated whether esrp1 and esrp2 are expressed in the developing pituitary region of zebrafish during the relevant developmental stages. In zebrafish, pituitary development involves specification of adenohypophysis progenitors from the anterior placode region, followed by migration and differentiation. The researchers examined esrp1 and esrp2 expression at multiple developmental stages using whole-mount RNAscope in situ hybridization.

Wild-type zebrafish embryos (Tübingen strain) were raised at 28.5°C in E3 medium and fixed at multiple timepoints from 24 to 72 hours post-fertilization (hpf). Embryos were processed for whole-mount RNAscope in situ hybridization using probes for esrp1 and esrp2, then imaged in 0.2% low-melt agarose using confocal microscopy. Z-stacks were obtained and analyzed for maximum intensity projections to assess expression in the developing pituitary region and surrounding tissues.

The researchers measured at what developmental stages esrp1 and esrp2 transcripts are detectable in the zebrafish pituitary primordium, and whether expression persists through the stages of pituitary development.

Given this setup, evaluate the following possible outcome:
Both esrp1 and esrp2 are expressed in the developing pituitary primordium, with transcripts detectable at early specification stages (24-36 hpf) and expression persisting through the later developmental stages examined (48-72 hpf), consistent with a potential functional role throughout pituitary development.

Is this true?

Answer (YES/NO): NO